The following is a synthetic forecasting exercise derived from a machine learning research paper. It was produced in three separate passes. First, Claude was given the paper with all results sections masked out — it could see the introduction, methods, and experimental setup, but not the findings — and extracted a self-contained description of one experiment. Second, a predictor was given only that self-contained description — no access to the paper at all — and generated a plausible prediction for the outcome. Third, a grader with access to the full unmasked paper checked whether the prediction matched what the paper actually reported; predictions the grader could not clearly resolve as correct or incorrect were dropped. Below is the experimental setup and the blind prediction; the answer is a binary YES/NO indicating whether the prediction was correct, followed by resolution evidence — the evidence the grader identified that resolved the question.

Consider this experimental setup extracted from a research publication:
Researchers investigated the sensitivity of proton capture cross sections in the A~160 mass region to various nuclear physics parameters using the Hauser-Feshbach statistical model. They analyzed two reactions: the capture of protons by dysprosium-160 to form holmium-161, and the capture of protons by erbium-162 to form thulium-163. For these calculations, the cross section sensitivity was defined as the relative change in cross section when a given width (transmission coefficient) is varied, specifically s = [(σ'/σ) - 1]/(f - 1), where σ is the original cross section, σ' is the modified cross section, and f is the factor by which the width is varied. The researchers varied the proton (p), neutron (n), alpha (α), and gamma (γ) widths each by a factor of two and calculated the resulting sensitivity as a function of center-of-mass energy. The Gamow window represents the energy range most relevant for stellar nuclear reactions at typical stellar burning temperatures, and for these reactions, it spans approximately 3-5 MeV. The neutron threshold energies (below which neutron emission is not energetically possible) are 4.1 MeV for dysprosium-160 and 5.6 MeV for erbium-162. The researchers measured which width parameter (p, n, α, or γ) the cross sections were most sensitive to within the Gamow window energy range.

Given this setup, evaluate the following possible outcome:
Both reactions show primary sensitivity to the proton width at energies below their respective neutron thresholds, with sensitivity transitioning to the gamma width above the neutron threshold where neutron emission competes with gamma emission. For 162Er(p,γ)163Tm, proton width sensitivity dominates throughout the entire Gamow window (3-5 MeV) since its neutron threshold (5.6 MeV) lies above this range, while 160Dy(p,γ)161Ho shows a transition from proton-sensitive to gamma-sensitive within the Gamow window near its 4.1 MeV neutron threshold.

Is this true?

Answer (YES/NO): NO